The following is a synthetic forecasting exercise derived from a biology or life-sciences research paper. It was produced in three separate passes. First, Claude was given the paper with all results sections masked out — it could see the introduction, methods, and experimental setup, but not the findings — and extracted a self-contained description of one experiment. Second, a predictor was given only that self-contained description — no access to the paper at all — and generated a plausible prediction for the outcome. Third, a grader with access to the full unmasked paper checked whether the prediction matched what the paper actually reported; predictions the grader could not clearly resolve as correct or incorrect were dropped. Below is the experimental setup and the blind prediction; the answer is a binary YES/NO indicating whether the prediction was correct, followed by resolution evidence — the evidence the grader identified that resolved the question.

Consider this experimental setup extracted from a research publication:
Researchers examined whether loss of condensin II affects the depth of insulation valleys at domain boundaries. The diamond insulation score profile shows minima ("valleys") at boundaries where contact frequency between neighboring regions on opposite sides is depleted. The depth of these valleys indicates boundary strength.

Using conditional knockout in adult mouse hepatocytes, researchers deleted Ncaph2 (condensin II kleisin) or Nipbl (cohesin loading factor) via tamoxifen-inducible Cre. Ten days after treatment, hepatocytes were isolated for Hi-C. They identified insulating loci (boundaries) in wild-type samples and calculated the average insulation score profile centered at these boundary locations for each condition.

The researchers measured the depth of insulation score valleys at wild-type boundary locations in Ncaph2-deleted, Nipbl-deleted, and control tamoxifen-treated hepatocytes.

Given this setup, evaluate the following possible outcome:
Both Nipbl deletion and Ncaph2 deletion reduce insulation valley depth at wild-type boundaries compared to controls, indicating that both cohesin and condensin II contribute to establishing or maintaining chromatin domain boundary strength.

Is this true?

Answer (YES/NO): NO